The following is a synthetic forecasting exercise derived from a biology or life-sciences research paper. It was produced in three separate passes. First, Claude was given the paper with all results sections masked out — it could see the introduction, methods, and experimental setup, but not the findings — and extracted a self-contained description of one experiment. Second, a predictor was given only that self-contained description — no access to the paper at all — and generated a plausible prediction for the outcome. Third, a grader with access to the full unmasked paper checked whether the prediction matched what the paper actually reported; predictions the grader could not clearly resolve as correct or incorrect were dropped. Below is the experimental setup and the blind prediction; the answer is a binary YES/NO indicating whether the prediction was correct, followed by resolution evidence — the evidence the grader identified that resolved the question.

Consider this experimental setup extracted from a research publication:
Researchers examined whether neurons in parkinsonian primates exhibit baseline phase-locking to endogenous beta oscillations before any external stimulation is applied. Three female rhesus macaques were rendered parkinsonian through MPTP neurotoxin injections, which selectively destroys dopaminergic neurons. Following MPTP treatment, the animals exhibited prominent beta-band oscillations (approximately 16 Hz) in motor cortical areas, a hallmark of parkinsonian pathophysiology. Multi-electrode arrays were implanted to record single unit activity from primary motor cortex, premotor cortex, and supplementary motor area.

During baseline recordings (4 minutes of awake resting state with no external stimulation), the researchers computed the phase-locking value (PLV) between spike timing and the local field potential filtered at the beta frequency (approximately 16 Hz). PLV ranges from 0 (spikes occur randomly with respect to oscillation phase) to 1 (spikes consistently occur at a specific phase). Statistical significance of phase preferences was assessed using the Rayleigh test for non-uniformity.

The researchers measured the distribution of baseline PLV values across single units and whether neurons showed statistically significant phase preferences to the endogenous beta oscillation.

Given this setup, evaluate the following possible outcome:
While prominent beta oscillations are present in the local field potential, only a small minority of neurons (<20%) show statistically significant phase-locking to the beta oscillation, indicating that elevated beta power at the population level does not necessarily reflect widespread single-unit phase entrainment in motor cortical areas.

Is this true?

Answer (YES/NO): NO